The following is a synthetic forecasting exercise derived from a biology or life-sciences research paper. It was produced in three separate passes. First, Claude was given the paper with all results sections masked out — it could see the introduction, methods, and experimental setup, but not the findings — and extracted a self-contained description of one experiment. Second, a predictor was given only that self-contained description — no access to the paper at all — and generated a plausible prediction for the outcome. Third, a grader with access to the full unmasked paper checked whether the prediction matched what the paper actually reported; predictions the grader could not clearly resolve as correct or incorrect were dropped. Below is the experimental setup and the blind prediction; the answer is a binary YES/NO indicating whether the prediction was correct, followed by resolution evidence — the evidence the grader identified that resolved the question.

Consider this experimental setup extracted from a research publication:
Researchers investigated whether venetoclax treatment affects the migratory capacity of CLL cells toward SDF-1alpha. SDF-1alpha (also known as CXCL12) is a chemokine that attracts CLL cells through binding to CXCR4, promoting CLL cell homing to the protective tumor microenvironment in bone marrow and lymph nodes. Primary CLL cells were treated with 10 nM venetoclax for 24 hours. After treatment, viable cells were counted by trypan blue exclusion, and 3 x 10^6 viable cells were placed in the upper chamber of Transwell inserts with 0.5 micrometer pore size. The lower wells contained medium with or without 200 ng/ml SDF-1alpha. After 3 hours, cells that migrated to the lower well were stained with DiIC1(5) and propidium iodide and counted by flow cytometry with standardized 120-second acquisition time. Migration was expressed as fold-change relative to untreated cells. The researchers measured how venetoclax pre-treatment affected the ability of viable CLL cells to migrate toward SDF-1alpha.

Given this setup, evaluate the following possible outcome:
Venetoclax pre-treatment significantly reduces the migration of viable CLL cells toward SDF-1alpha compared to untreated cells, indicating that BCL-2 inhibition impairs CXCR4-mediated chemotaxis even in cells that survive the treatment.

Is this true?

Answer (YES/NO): YES